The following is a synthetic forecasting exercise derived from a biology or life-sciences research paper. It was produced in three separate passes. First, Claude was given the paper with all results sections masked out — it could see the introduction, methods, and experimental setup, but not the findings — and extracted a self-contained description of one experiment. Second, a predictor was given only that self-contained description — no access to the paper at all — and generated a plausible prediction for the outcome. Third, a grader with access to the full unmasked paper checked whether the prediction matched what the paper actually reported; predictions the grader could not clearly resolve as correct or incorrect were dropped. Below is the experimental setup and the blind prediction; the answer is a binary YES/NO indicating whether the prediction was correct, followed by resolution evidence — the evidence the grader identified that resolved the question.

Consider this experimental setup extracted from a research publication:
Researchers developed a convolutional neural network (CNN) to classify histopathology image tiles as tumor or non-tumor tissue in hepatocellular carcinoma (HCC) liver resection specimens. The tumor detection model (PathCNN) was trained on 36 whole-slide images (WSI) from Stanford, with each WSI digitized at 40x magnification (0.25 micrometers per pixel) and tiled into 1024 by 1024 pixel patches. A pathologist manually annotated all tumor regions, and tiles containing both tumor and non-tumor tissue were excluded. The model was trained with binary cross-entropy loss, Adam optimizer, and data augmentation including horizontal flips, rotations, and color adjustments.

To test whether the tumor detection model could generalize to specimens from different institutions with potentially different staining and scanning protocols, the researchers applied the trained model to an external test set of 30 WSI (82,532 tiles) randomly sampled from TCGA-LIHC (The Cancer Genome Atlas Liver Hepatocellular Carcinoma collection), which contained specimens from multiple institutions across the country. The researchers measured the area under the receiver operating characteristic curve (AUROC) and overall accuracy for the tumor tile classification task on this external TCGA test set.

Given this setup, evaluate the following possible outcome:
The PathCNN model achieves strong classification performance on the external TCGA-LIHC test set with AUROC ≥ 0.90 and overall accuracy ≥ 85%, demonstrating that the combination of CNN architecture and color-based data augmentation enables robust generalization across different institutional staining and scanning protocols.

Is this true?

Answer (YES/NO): YES